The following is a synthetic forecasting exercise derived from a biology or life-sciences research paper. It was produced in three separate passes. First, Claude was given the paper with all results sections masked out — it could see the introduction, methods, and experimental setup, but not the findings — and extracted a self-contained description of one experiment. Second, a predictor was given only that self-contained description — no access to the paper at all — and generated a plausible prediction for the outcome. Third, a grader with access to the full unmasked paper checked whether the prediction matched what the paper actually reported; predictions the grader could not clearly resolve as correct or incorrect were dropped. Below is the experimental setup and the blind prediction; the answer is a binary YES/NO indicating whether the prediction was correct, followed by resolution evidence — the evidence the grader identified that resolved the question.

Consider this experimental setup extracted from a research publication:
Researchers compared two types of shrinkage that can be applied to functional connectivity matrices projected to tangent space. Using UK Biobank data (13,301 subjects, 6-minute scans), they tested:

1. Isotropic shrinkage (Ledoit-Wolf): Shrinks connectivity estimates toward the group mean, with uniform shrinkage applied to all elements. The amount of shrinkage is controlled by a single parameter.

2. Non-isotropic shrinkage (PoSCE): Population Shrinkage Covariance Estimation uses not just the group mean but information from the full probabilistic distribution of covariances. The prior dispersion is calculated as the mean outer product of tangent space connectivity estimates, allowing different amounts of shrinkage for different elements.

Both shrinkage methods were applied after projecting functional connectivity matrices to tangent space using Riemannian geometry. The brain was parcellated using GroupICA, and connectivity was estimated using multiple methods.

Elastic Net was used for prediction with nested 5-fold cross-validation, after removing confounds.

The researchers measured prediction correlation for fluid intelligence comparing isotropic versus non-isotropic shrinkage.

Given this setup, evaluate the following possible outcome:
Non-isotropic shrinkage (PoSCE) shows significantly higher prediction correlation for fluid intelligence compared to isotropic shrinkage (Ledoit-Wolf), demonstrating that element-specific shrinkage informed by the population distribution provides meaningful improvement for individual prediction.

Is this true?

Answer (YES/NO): NO